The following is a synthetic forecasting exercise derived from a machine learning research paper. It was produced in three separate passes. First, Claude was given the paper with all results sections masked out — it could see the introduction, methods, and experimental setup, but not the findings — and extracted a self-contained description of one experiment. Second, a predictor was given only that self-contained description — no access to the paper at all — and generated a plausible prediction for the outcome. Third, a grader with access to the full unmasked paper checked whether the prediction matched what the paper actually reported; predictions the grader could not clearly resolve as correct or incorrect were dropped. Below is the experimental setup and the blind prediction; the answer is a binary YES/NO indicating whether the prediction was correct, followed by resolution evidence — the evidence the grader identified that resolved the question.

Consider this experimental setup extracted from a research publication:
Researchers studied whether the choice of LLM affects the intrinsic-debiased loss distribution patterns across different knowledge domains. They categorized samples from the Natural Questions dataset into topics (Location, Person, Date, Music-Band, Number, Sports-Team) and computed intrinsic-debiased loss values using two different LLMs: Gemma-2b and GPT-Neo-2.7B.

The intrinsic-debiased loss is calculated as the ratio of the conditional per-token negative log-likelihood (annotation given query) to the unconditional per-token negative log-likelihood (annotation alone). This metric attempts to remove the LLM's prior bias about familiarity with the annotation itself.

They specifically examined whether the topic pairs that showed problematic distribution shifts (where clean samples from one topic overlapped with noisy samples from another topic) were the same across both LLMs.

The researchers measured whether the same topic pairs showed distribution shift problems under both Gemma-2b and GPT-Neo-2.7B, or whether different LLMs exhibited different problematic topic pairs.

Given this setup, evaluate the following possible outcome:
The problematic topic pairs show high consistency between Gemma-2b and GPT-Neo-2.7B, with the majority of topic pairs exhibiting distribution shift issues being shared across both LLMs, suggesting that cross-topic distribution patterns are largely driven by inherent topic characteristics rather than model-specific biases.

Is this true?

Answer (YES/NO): NO